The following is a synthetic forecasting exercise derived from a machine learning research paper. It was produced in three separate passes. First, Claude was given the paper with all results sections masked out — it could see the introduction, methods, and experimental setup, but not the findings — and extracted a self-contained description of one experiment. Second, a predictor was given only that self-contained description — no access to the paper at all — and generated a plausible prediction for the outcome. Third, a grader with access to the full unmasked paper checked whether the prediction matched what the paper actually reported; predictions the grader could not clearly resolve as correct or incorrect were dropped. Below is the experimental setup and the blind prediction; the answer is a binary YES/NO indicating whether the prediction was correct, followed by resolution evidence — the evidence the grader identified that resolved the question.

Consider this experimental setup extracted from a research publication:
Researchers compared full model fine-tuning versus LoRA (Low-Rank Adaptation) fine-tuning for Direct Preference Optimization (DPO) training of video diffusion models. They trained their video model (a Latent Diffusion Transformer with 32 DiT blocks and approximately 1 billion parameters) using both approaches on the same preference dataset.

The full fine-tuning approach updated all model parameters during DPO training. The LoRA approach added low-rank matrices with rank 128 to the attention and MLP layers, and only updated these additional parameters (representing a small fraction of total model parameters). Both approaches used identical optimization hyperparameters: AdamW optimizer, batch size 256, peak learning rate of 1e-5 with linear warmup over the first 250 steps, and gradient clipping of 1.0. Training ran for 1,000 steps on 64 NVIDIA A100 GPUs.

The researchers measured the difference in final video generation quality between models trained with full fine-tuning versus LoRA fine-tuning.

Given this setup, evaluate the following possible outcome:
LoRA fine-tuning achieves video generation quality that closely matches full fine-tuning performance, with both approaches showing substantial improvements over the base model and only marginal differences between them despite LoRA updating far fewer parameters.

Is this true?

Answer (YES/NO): NO